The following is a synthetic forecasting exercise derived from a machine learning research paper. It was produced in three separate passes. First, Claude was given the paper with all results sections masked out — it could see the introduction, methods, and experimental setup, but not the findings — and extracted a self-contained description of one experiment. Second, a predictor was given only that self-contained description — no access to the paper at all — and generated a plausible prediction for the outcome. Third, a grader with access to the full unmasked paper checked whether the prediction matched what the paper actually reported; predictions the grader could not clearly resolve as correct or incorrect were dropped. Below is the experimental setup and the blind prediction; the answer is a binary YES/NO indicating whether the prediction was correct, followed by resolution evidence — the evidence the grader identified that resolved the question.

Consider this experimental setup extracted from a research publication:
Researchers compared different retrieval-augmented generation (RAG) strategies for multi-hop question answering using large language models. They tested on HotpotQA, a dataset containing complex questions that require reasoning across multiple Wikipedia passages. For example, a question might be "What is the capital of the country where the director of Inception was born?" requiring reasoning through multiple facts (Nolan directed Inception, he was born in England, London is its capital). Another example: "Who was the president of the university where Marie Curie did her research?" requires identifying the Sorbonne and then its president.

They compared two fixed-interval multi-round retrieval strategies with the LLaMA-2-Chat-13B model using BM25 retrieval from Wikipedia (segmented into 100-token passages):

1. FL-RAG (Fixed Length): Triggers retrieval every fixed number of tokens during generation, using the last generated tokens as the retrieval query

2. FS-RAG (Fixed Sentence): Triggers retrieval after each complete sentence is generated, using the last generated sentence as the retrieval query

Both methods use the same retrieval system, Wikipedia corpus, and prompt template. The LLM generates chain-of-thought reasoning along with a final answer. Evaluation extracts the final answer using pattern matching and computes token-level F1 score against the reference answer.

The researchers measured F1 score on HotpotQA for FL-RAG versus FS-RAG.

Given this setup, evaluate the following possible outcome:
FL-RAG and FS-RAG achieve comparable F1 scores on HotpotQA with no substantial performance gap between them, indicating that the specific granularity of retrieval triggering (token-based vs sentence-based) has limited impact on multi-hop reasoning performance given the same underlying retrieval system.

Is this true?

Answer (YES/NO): NO